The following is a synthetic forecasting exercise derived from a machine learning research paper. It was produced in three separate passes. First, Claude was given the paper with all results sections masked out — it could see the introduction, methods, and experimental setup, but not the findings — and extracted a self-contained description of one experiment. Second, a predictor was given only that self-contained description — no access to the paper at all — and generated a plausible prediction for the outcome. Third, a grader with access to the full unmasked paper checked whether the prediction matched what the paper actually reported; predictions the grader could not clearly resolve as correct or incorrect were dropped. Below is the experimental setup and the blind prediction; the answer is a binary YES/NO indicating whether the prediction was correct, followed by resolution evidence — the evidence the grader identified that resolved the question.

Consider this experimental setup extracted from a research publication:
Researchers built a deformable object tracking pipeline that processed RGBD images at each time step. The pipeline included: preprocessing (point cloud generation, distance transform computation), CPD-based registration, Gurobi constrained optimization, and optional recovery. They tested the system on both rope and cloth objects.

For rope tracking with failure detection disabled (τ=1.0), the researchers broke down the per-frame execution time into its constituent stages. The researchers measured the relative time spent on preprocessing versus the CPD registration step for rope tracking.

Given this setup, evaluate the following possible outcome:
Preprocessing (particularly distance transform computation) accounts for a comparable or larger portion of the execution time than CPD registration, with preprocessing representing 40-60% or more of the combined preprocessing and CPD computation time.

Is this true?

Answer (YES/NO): YES